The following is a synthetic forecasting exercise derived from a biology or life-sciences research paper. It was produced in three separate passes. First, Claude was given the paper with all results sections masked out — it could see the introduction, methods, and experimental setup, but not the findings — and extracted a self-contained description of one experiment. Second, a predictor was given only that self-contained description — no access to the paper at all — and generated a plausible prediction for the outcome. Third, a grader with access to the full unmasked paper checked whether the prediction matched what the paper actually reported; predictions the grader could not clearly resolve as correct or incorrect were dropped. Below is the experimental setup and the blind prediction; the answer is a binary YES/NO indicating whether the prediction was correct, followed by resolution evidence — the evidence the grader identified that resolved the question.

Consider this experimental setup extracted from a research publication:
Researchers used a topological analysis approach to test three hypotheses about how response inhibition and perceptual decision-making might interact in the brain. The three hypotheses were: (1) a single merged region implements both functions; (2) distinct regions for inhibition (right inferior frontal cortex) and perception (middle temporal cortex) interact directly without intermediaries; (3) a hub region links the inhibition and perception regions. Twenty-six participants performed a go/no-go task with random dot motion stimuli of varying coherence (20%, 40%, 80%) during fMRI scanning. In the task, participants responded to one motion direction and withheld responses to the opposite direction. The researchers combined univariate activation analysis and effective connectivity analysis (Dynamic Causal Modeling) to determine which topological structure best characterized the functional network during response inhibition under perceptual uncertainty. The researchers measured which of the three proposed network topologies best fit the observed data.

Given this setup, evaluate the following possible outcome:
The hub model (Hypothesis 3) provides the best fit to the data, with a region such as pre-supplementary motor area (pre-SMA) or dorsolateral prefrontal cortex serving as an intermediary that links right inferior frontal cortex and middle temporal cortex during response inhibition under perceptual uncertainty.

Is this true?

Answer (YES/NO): NO